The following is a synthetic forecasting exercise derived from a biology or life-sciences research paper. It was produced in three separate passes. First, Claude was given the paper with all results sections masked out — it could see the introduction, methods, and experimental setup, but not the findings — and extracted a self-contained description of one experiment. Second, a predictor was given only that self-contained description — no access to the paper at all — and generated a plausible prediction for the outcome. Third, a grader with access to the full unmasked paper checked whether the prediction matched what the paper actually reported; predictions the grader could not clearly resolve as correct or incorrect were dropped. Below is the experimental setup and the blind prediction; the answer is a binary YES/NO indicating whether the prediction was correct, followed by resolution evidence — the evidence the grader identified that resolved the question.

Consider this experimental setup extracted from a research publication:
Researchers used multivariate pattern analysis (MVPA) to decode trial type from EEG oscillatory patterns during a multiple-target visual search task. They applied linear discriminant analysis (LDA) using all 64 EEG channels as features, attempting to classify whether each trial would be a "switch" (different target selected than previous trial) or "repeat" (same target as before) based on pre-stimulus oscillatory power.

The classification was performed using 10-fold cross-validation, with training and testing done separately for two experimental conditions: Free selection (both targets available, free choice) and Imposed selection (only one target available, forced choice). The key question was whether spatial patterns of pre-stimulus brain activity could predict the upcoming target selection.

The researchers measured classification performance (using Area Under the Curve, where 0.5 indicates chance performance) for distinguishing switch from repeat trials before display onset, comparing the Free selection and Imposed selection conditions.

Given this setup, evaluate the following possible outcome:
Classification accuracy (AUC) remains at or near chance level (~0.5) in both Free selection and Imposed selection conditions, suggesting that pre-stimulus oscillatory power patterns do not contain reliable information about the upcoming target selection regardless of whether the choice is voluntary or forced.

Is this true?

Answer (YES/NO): NO